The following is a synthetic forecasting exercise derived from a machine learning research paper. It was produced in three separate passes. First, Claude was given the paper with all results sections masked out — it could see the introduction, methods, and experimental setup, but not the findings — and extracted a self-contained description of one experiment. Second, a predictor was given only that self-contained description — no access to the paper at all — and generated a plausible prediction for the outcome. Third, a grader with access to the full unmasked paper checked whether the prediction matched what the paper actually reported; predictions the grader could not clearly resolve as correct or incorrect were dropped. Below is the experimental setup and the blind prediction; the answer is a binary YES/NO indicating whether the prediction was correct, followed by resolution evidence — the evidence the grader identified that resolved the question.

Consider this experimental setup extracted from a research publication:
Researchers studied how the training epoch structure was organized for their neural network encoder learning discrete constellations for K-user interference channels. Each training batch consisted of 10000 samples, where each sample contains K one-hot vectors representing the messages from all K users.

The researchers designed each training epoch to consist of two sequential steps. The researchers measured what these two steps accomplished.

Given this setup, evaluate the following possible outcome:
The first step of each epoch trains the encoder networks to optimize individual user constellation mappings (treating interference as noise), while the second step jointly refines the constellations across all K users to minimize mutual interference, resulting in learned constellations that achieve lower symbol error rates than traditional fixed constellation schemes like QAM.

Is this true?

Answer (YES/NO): NO